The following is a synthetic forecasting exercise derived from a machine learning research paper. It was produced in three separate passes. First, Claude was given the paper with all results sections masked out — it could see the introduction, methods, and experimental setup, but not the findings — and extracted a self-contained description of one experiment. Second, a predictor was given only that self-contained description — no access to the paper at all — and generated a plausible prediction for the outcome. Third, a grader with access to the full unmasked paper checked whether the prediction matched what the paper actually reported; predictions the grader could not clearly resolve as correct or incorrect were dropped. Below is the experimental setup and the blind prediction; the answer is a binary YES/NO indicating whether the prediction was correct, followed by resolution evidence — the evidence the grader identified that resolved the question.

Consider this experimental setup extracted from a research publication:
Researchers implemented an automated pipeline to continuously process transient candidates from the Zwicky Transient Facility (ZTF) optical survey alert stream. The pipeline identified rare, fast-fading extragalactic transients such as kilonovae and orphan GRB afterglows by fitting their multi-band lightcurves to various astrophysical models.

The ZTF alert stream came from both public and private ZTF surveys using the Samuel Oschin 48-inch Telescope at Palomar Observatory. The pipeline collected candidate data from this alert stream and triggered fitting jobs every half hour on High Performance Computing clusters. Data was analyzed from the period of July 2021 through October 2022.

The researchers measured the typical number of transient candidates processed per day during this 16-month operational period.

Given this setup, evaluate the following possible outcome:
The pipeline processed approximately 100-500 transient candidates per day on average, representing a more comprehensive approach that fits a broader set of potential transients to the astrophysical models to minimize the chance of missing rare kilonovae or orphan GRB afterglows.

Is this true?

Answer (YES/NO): NO